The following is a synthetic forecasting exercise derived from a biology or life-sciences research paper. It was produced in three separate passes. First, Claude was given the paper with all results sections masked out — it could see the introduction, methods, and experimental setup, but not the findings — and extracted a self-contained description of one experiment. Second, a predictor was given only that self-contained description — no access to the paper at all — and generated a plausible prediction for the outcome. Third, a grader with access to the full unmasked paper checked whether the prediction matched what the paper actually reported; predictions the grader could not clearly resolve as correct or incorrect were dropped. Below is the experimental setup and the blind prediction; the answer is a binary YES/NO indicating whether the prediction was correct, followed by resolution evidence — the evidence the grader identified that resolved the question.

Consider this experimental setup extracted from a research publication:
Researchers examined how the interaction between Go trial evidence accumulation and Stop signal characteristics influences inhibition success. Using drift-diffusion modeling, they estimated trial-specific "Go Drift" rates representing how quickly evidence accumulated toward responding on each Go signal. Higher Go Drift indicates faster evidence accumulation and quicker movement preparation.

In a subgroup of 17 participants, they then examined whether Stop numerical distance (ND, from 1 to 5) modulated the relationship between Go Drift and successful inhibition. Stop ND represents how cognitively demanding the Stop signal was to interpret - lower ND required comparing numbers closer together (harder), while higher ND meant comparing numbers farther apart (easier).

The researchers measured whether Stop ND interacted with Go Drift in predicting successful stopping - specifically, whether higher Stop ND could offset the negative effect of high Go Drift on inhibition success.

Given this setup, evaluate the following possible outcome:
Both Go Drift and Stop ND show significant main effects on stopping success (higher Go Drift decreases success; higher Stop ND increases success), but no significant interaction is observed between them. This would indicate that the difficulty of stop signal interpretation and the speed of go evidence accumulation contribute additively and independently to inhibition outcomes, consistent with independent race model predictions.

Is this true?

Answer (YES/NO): NO